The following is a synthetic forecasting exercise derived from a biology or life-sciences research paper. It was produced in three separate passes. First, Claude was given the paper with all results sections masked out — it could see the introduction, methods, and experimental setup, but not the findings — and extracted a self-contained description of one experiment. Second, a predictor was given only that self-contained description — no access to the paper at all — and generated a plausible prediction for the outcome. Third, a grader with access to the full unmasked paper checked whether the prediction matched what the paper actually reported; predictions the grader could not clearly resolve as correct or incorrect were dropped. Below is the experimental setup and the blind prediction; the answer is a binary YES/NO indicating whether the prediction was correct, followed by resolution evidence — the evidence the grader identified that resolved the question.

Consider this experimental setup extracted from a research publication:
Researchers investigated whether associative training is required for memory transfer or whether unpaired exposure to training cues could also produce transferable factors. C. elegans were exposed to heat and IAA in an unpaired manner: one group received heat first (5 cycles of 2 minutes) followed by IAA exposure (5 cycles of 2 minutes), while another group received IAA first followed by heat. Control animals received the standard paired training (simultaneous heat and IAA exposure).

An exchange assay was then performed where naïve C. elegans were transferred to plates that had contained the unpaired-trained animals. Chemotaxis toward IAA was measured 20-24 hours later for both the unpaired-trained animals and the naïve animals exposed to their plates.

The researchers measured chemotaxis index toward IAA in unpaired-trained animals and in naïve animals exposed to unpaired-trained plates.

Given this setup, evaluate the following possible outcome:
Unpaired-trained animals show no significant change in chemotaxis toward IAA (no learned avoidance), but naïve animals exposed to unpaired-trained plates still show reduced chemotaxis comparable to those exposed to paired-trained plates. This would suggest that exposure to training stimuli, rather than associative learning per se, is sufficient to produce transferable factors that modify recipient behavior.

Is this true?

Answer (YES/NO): NO